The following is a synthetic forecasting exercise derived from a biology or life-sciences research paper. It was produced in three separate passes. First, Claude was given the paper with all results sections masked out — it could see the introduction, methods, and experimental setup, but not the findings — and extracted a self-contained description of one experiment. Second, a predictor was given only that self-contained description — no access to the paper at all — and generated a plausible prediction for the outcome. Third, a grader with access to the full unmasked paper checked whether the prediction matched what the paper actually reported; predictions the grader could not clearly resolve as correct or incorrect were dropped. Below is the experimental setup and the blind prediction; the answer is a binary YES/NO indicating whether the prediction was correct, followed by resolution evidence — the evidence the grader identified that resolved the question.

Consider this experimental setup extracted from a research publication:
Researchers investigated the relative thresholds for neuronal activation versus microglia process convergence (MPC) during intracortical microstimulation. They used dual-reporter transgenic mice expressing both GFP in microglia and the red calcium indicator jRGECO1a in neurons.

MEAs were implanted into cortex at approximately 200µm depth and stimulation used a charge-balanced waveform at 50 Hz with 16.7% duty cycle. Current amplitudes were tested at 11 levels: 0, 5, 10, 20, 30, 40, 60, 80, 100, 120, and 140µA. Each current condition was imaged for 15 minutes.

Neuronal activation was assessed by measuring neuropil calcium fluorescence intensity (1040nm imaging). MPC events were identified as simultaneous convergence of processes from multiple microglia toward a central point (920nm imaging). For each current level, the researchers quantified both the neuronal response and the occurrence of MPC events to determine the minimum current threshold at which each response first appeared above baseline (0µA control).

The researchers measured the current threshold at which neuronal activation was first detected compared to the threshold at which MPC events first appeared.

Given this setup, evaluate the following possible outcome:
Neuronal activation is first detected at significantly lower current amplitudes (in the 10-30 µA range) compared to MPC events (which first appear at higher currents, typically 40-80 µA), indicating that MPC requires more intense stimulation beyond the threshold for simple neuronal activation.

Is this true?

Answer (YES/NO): NO